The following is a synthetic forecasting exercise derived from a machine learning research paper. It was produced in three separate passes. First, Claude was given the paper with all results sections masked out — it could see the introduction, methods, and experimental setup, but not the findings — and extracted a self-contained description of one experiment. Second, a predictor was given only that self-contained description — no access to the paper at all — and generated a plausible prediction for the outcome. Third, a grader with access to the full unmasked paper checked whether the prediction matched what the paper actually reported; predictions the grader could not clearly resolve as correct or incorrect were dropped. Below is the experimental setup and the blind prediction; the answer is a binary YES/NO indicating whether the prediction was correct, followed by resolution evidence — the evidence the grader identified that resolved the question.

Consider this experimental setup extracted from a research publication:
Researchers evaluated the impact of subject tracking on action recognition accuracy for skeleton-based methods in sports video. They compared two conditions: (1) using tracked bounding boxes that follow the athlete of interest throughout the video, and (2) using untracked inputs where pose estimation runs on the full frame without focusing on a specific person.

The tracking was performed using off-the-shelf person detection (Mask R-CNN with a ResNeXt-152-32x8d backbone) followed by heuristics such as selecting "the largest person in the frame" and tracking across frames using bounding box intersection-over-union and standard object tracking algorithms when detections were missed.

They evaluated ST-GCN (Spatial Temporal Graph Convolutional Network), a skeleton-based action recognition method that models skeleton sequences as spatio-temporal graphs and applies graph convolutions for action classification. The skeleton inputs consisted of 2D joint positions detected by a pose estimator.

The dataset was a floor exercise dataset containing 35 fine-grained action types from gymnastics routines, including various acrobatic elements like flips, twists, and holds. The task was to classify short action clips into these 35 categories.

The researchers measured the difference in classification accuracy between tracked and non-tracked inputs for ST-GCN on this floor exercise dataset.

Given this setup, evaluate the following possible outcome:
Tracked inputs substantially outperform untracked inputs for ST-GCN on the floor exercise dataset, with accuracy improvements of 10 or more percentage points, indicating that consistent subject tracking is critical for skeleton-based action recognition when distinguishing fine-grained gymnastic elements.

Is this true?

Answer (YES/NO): YES